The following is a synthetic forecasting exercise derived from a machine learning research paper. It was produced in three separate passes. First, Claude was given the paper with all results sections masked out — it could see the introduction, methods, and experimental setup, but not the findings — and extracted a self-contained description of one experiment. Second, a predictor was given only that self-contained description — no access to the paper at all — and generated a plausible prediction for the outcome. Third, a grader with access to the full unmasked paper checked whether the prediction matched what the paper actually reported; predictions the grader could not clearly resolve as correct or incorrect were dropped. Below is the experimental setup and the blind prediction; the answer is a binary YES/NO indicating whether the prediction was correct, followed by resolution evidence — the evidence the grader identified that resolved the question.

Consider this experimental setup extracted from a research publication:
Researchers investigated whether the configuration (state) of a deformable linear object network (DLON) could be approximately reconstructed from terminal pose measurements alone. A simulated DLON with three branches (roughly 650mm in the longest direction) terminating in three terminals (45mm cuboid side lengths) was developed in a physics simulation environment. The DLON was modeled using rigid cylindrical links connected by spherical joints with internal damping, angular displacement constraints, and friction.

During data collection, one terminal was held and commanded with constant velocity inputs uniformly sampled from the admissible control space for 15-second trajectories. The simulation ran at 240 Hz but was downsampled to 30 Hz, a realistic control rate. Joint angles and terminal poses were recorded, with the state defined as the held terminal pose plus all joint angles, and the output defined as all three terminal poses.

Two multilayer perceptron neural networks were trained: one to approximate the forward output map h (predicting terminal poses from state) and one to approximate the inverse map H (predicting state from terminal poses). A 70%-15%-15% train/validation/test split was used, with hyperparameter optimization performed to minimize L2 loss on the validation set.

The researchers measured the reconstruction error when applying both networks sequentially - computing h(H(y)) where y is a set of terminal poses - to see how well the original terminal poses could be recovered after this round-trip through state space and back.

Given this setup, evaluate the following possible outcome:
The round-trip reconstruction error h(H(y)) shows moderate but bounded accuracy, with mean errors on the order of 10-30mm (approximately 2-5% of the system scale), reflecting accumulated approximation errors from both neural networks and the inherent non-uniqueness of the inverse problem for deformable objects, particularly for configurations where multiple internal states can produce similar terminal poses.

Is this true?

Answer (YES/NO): NO